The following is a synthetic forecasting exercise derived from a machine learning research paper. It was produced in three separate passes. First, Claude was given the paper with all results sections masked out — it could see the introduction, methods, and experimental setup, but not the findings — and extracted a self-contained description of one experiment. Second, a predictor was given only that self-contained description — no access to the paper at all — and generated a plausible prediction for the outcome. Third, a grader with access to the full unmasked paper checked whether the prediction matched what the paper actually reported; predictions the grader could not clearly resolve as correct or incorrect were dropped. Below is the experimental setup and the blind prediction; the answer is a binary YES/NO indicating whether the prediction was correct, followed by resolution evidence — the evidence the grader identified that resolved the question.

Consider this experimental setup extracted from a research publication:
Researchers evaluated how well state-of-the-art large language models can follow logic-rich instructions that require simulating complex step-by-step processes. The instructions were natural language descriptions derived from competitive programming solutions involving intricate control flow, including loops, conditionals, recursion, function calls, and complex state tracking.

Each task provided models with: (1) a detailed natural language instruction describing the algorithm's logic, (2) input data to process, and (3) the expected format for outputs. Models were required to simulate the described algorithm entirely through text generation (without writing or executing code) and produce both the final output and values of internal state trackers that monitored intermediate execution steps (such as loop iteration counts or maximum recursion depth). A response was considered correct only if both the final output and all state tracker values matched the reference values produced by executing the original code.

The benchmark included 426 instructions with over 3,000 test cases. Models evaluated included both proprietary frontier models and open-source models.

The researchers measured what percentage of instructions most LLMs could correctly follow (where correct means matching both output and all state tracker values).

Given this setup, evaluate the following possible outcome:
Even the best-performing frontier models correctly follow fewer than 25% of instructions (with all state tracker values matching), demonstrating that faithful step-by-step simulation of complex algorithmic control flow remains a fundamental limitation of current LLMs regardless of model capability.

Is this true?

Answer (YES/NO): NO